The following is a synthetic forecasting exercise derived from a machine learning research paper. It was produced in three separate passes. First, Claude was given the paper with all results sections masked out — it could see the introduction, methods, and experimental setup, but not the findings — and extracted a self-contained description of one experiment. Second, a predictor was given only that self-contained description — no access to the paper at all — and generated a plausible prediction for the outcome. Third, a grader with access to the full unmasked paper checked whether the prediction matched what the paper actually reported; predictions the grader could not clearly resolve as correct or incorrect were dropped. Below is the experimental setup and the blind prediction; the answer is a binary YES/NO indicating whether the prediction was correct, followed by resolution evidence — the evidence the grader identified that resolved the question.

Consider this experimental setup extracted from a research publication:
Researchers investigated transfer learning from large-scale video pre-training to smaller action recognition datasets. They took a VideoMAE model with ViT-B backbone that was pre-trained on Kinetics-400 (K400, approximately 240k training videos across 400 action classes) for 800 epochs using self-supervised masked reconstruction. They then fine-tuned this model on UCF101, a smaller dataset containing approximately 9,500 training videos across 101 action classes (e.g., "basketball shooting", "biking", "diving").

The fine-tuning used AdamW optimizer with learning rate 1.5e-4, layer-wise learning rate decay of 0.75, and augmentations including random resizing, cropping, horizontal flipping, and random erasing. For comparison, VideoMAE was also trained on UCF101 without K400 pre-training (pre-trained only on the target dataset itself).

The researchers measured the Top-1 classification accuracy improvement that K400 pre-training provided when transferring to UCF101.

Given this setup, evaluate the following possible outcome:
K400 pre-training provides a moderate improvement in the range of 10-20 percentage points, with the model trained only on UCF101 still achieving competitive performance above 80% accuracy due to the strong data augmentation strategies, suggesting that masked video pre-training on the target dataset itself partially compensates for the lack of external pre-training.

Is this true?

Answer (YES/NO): NO